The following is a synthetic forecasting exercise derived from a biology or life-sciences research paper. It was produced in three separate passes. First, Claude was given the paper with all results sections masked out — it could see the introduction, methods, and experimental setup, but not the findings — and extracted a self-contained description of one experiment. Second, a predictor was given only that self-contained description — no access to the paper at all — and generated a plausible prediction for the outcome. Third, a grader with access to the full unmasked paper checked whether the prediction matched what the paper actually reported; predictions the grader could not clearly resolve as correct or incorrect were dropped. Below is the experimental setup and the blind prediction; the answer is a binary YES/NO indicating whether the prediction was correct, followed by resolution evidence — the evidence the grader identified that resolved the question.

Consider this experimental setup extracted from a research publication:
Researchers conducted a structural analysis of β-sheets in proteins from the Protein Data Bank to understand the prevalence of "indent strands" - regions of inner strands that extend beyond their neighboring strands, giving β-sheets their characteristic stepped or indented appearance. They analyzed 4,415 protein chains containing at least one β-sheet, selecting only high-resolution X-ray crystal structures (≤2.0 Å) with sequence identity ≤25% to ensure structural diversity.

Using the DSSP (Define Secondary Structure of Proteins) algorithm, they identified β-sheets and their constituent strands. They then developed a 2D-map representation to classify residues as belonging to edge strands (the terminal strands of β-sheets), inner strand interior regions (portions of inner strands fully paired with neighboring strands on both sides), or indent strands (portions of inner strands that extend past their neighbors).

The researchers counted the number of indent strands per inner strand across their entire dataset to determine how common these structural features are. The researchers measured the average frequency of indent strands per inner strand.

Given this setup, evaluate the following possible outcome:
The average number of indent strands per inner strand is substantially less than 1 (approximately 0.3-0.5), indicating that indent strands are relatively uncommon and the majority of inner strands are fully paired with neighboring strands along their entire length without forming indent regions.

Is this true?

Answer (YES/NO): NO